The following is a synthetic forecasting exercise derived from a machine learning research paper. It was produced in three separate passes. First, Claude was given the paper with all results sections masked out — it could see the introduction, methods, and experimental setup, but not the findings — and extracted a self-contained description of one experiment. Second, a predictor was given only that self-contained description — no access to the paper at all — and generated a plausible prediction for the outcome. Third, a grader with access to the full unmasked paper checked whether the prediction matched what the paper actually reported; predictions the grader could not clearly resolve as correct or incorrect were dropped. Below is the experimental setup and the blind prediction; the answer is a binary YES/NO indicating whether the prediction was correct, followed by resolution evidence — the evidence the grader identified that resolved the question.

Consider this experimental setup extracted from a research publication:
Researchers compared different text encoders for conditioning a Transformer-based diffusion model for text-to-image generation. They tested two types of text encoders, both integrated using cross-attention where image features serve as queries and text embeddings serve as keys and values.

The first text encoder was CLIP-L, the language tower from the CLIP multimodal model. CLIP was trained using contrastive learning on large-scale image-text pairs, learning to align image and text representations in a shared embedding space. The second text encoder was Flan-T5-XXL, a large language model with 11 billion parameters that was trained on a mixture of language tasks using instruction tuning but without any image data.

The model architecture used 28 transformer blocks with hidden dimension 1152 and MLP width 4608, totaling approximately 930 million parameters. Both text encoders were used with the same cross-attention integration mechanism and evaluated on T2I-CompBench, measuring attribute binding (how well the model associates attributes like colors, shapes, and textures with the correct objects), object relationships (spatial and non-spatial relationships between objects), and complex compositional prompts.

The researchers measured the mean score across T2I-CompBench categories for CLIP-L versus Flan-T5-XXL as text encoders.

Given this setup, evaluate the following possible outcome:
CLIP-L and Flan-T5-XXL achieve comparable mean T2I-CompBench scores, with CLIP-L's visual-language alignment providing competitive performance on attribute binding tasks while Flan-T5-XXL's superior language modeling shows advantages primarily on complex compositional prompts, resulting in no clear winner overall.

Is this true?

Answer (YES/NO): NO